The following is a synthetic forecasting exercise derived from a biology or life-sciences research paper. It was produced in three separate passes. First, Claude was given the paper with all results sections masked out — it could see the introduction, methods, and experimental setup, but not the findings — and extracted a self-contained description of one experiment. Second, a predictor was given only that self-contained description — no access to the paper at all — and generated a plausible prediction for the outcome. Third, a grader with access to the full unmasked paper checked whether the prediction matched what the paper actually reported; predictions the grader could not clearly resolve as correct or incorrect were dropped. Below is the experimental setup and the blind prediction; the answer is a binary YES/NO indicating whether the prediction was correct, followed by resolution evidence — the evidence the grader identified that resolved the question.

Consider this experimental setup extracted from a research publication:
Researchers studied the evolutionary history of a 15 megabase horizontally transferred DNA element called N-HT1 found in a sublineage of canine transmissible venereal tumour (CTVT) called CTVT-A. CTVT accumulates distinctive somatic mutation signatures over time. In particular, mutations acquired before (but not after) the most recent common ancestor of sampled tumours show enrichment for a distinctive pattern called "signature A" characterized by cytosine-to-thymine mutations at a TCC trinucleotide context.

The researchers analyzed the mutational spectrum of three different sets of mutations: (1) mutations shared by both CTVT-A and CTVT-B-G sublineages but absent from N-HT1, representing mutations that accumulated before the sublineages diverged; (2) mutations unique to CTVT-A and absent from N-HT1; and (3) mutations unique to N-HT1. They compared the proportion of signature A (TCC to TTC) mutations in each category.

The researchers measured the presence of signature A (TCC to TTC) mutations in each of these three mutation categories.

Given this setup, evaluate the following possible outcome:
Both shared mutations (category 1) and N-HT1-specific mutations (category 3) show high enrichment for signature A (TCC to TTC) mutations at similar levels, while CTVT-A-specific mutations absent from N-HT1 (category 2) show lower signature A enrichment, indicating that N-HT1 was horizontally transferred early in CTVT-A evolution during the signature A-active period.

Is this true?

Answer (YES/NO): NO